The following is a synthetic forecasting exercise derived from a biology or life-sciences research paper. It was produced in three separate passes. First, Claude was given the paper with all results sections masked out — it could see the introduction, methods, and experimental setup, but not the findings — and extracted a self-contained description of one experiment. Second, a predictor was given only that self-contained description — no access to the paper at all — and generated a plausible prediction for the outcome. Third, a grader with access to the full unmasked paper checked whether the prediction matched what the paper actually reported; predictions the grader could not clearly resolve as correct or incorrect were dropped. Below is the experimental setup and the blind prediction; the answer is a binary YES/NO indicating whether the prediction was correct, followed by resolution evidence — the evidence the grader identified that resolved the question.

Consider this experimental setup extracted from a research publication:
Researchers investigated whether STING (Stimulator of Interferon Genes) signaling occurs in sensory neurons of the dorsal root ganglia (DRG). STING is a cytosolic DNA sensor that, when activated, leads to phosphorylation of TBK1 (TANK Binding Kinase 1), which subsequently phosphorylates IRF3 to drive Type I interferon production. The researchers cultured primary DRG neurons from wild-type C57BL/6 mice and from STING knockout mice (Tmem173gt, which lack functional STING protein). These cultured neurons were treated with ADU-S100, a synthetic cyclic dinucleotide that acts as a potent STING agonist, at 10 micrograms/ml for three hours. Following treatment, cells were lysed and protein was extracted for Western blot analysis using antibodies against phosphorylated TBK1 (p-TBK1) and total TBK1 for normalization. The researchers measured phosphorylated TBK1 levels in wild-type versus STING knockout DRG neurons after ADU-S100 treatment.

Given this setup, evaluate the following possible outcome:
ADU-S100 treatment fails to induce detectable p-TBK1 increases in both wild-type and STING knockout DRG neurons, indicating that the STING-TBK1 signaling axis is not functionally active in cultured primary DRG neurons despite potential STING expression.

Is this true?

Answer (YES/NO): NO